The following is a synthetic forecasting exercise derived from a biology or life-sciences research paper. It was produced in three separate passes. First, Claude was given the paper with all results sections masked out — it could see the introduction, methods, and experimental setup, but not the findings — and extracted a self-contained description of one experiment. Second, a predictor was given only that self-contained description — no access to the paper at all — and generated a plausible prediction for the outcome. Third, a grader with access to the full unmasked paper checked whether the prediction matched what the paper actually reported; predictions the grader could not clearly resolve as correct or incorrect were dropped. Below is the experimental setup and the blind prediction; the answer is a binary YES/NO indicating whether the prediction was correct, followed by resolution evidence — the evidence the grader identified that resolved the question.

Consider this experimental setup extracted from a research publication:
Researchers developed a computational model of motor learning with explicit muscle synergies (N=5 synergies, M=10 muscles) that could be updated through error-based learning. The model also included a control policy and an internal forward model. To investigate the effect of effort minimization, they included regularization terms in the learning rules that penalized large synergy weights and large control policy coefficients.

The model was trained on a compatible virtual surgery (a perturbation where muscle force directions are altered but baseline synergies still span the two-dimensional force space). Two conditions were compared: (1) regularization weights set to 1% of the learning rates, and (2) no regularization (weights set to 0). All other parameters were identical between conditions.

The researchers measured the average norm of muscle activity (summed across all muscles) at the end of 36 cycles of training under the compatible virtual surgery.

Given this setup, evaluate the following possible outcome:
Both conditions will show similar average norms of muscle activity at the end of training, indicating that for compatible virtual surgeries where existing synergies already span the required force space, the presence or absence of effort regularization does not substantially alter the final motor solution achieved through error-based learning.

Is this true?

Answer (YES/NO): NO